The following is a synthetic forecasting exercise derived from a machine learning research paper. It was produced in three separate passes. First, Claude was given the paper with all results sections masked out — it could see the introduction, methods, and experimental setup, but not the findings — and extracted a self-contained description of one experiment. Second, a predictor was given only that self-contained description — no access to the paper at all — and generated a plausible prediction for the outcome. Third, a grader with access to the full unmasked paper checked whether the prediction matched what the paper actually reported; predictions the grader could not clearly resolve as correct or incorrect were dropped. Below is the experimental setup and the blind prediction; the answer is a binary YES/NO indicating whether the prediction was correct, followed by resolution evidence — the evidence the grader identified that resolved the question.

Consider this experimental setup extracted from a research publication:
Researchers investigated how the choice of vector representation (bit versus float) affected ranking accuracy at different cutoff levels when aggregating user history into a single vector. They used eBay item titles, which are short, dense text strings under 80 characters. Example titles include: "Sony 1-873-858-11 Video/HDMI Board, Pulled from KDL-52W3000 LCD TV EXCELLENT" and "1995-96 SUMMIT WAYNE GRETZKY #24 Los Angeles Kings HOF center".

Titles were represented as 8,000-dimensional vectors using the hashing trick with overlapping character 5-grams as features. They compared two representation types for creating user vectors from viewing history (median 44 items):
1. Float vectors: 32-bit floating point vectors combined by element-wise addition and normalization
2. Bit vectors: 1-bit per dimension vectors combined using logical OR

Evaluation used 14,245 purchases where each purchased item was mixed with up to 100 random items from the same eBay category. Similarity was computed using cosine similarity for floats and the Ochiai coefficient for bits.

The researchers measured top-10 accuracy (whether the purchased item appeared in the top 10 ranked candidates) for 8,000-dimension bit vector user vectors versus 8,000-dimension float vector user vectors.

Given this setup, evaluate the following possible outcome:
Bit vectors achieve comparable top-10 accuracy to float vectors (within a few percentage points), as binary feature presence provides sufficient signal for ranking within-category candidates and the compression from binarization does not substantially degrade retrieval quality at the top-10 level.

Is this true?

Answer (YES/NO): NO